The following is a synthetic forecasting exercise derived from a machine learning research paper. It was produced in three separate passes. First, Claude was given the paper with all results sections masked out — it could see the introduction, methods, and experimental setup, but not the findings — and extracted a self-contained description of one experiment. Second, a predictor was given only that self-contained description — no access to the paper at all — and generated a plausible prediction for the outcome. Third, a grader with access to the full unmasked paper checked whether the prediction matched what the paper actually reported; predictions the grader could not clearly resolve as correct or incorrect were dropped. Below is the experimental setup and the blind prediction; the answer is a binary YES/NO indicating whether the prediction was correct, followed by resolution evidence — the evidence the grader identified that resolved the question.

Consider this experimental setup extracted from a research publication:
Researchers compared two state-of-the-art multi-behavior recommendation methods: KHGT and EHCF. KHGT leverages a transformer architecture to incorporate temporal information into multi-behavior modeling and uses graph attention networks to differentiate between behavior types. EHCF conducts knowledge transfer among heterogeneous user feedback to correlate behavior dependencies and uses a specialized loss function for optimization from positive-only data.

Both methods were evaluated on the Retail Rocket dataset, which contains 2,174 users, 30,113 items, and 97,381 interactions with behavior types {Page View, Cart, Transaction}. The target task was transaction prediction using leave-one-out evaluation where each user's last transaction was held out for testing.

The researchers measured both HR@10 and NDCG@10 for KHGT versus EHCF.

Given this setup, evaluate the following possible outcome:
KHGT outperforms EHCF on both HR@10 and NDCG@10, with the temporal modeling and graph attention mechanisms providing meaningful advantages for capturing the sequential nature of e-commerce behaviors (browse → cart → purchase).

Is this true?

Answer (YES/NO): NO